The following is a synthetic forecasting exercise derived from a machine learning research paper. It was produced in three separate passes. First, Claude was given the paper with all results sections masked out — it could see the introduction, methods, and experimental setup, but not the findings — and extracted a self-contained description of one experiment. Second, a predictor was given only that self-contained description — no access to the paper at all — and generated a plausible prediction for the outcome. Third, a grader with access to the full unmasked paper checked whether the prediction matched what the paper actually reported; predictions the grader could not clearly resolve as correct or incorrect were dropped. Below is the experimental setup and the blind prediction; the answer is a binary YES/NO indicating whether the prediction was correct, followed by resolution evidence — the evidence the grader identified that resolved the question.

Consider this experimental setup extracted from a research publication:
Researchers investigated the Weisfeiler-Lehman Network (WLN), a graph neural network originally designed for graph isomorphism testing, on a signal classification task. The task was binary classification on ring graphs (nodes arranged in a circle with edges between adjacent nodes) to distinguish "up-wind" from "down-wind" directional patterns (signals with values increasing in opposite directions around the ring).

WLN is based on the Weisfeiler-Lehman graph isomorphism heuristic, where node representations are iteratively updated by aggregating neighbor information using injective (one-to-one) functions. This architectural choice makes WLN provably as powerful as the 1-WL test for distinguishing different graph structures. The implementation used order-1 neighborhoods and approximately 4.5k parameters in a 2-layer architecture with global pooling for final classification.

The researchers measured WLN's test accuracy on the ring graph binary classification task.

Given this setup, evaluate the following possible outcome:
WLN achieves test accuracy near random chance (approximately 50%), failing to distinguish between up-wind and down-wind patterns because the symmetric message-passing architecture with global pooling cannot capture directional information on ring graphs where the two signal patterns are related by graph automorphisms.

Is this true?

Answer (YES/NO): YES